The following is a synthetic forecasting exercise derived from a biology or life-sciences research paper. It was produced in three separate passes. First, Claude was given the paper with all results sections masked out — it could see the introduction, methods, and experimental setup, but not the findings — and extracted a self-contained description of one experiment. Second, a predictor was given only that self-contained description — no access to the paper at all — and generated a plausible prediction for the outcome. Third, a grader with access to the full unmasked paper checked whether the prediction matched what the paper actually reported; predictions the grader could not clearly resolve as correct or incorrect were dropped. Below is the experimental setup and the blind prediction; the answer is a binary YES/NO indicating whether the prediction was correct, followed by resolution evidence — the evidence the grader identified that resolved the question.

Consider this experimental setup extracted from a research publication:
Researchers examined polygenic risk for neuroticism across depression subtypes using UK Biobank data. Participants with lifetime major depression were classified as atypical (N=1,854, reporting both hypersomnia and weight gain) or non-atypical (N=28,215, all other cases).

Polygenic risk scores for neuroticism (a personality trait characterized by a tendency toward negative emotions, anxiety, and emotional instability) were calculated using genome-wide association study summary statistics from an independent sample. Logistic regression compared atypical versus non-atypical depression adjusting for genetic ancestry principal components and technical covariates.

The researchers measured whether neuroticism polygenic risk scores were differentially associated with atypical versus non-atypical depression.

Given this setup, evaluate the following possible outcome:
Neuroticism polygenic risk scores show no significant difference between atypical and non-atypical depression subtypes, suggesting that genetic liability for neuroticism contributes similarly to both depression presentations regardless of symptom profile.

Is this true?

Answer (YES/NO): YES